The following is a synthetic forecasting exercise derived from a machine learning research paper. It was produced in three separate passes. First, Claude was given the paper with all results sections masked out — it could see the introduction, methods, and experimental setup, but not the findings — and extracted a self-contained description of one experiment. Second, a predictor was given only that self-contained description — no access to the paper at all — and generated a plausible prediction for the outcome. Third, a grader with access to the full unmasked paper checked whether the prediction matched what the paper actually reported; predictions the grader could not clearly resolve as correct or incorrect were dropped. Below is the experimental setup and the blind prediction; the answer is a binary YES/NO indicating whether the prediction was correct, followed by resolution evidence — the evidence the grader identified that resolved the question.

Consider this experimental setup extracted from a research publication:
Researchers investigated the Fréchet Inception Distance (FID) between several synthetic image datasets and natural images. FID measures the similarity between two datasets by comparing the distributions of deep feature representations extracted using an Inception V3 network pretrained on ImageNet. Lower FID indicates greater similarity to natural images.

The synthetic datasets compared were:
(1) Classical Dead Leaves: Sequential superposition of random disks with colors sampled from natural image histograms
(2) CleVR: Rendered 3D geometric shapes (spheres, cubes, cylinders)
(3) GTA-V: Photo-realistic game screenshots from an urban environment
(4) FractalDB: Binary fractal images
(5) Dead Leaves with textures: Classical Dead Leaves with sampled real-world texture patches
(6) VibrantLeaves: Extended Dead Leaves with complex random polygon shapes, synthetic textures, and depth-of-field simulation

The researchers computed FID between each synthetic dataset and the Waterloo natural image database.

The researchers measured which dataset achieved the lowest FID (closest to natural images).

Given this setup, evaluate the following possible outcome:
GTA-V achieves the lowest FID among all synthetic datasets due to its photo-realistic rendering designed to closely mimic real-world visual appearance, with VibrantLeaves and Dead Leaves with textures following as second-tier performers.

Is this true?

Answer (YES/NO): NO